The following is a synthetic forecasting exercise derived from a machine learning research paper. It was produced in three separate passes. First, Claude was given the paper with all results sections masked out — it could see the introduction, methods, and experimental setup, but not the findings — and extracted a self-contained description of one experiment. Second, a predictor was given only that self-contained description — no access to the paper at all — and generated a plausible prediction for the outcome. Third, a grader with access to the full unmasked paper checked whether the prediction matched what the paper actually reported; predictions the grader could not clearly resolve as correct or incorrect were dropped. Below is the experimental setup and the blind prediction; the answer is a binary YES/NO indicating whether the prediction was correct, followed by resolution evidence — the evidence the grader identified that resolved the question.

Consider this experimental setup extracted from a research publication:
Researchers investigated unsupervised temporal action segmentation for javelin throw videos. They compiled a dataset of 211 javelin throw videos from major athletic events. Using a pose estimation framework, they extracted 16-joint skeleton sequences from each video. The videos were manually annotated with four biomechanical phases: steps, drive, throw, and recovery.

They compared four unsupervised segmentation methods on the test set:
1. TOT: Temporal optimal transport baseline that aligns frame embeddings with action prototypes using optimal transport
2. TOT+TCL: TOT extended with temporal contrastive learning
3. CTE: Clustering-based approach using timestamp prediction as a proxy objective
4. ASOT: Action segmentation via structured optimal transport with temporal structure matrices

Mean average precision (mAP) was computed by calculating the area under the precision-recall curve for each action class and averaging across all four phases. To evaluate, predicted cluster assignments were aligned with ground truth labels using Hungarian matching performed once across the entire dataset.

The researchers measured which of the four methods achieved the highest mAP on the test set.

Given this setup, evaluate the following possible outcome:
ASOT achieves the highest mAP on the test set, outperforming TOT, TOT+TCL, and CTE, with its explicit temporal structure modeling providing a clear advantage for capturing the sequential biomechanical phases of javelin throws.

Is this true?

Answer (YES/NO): YES